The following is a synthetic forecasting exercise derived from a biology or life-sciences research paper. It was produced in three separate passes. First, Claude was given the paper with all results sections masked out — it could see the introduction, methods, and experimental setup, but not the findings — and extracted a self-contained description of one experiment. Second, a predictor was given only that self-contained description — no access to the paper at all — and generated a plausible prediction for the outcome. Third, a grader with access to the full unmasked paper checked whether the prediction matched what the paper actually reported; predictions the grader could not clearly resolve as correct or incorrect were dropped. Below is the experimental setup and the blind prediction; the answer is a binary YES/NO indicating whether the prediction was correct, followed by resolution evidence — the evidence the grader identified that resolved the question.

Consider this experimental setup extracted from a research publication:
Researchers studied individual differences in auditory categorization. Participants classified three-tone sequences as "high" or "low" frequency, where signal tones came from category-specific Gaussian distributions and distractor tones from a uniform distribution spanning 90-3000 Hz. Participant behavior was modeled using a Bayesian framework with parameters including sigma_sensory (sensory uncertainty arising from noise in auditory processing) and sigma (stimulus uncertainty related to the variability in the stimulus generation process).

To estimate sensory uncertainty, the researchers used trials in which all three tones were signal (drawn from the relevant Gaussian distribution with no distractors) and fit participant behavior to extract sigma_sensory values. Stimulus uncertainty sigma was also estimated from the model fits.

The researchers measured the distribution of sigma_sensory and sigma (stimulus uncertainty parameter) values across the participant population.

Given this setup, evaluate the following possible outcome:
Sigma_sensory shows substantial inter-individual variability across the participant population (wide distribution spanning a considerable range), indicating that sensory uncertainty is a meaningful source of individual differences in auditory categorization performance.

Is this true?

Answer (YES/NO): YES